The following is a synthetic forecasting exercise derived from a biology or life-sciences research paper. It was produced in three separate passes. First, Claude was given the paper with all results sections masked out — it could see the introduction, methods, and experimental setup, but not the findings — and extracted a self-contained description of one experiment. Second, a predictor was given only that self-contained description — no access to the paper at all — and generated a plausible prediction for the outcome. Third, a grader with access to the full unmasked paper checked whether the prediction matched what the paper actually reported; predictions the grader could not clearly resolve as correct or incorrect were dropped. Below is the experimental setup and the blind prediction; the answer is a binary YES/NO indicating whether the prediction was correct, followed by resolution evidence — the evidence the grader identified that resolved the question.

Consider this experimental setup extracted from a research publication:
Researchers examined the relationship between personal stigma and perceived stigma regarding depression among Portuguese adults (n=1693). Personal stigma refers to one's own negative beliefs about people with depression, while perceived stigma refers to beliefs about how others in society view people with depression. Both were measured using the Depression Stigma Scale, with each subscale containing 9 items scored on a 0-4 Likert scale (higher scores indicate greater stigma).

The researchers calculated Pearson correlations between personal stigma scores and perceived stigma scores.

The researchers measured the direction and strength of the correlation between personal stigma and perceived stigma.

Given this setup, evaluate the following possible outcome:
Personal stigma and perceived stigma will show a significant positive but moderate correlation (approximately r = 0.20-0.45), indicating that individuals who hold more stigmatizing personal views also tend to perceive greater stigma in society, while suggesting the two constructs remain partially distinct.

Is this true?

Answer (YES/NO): NO